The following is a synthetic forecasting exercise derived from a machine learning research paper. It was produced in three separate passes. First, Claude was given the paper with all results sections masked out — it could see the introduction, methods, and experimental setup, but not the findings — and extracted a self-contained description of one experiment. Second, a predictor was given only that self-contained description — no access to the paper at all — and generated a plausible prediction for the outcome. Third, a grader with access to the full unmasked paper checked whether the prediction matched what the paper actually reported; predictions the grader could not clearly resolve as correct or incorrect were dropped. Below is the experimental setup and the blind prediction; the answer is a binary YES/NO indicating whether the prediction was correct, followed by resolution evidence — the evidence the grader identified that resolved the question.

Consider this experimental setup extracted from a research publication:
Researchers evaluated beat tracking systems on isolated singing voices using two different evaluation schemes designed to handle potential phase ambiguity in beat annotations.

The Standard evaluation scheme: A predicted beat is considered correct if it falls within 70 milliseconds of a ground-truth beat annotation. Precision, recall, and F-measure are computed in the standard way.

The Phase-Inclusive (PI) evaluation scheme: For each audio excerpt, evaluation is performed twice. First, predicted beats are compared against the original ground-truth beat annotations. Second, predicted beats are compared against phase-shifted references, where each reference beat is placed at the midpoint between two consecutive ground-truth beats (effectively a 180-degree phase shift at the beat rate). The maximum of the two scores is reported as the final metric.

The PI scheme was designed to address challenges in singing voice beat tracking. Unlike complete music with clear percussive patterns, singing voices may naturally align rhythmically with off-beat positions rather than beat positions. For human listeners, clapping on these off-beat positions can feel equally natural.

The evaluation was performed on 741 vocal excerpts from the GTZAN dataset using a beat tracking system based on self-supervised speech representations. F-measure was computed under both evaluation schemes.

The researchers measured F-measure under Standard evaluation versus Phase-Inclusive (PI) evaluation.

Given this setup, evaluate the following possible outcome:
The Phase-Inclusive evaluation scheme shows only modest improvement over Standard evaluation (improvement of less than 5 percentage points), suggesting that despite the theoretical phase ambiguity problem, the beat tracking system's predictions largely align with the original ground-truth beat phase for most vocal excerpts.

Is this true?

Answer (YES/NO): YES